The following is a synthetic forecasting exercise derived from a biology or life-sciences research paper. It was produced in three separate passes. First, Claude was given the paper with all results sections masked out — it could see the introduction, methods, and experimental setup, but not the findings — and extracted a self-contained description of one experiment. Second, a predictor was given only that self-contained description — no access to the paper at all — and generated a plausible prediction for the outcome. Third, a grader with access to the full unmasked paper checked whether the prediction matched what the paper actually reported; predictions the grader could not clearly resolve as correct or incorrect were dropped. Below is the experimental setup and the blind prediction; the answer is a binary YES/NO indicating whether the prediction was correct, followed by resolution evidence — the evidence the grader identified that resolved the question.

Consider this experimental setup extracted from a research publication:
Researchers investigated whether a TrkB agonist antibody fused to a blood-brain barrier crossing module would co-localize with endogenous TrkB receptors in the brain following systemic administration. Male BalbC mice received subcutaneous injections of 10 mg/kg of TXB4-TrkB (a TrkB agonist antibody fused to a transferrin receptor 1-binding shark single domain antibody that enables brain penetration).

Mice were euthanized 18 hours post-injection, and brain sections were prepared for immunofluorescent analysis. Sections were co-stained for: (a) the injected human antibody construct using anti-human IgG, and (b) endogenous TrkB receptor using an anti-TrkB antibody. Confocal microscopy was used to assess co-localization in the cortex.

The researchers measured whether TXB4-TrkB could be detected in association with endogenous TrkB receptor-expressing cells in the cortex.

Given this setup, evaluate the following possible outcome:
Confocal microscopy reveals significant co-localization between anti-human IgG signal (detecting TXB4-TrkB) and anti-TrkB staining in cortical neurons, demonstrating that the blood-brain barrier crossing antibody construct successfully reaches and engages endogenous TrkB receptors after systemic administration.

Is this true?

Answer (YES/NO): YES